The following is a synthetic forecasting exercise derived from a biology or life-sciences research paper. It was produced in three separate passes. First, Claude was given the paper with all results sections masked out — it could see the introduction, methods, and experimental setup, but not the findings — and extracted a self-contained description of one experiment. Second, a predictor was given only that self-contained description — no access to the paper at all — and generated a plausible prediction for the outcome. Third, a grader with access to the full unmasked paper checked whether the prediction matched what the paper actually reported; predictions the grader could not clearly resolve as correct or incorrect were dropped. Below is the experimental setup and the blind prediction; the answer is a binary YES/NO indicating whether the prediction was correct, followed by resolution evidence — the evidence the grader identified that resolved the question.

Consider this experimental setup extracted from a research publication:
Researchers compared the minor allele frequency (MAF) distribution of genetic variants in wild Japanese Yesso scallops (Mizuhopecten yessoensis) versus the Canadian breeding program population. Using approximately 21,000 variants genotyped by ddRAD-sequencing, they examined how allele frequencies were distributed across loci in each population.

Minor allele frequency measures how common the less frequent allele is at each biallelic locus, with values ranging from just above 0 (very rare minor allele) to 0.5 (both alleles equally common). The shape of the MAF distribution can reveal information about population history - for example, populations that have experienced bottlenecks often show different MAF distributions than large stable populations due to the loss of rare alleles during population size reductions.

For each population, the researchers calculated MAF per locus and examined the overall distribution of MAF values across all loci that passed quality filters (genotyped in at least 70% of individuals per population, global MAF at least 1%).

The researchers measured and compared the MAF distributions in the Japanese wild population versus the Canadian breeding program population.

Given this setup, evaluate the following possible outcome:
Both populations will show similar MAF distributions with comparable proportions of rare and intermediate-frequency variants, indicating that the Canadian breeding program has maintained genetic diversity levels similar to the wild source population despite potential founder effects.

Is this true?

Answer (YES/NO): NO